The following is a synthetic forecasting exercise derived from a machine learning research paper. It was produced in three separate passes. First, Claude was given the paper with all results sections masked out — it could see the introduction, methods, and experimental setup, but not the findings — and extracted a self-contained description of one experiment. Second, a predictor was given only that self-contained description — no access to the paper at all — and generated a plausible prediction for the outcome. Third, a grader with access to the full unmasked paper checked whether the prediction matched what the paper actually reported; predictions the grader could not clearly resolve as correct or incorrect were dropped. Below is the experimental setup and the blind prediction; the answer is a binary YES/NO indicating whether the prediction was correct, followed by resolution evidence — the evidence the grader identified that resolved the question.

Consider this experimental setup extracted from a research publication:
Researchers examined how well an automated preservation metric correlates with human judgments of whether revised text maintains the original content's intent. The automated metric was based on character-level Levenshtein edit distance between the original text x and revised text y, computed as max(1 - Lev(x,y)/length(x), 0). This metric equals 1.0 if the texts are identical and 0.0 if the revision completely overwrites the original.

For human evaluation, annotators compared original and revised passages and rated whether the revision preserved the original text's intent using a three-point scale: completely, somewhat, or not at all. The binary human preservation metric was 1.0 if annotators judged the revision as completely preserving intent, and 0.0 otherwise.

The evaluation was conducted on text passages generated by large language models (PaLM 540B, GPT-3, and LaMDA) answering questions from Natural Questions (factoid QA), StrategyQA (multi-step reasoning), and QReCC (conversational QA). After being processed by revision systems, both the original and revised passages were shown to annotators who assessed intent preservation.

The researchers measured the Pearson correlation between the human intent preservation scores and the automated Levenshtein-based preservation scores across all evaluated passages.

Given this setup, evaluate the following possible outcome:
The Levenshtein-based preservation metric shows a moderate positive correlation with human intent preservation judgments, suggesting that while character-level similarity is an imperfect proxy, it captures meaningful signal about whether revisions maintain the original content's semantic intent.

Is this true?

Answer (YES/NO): YES